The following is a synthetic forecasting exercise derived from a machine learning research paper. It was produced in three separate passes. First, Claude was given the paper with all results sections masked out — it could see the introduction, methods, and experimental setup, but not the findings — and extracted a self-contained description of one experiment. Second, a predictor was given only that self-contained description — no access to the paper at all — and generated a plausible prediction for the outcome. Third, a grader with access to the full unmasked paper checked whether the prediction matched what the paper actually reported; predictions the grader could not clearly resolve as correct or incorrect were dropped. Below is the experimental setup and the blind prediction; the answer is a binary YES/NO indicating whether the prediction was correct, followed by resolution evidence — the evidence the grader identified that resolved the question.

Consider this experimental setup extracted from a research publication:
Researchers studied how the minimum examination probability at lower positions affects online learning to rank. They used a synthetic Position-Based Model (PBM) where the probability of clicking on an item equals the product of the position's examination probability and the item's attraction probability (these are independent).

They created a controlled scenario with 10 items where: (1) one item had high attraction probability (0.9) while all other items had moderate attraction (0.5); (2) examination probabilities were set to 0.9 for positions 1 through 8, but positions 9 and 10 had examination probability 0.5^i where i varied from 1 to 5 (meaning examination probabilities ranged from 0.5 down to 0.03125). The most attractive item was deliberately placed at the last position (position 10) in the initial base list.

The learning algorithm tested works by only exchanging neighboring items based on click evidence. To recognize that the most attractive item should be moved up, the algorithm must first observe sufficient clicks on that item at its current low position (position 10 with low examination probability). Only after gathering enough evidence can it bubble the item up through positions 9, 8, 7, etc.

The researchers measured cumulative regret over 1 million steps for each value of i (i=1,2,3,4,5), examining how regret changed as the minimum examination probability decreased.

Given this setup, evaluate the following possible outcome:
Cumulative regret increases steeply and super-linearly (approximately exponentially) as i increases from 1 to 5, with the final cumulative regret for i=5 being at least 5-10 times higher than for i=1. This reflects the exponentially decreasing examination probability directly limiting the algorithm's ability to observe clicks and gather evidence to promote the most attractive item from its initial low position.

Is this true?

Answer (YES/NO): YES